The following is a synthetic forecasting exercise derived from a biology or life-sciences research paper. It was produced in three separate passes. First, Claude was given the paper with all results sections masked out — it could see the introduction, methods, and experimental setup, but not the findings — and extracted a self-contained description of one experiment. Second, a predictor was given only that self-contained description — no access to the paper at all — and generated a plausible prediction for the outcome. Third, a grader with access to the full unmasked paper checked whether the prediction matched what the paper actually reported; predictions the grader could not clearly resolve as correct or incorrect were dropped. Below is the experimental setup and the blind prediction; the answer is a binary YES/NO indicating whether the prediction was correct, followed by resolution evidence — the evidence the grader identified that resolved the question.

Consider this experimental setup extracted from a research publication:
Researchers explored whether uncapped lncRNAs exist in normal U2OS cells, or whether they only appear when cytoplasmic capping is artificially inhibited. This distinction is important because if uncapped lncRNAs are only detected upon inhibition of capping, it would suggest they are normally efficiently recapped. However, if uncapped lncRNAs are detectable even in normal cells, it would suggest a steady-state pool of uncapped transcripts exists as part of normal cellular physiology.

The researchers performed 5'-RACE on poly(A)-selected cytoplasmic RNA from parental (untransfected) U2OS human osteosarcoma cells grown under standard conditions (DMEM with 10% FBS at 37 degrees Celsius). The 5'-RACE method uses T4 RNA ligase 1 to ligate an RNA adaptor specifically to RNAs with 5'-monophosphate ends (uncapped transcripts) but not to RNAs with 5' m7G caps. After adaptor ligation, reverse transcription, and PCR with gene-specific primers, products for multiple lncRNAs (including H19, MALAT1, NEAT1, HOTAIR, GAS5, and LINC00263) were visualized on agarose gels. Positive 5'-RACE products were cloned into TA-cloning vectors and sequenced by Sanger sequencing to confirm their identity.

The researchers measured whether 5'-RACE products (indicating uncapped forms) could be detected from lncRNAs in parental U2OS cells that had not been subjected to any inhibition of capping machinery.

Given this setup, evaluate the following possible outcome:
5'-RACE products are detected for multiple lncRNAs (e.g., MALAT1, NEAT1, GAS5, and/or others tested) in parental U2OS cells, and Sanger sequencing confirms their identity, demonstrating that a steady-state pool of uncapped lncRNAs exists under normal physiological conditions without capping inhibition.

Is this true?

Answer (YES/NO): YES